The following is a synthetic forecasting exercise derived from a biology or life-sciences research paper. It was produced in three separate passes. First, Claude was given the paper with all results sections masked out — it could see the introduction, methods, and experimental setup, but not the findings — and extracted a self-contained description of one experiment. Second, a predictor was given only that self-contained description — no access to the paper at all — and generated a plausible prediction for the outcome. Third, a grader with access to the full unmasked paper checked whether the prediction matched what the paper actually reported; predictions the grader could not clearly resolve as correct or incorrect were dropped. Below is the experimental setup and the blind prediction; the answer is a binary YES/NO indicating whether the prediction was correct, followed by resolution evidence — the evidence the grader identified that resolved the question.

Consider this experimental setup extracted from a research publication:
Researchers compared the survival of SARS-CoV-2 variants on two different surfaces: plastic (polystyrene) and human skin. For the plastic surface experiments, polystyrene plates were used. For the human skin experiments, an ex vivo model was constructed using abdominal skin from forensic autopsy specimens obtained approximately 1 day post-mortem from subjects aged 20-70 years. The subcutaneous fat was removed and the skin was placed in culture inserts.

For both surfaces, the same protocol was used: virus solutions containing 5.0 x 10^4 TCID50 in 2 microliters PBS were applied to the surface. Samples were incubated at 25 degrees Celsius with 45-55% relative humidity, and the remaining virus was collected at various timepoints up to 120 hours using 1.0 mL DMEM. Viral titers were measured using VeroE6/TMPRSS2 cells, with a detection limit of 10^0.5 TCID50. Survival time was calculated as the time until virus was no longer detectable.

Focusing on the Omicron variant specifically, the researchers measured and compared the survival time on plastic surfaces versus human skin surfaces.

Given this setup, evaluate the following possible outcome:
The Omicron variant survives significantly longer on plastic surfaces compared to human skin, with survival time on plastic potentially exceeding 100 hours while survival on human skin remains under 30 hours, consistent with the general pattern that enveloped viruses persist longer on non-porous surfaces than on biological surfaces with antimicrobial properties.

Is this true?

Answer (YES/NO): YES